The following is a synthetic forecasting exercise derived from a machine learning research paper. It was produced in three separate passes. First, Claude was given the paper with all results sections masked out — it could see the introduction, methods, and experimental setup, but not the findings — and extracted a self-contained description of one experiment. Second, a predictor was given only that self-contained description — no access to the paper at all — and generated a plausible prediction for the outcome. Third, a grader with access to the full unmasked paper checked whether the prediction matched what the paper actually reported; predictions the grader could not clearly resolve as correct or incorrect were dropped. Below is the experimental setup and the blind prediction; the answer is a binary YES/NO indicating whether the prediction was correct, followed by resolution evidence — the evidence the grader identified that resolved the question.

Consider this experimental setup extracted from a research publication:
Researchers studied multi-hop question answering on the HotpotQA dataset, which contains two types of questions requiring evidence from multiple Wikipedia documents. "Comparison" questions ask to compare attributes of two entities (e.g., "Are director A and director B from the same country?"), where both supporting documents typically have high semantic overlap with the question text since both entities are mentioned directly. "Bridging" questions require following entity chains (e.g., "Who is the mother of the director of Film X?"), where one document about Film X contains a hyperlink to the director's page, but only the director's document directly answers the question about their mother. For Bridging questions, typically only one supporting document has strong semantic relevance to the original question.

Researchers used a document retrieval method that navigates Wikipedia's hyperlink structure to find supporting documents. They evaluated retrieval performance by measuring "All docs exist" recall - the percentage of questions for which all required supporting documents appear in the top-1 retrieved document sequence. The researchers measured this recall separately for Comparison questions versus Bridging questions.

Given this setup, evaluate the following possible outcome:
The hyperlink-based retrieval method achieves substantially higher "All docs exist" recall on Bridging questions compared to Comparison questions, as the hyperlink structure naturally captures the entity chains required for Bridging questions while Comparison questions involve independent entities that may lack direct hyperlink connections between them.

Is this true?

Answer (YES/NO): NO